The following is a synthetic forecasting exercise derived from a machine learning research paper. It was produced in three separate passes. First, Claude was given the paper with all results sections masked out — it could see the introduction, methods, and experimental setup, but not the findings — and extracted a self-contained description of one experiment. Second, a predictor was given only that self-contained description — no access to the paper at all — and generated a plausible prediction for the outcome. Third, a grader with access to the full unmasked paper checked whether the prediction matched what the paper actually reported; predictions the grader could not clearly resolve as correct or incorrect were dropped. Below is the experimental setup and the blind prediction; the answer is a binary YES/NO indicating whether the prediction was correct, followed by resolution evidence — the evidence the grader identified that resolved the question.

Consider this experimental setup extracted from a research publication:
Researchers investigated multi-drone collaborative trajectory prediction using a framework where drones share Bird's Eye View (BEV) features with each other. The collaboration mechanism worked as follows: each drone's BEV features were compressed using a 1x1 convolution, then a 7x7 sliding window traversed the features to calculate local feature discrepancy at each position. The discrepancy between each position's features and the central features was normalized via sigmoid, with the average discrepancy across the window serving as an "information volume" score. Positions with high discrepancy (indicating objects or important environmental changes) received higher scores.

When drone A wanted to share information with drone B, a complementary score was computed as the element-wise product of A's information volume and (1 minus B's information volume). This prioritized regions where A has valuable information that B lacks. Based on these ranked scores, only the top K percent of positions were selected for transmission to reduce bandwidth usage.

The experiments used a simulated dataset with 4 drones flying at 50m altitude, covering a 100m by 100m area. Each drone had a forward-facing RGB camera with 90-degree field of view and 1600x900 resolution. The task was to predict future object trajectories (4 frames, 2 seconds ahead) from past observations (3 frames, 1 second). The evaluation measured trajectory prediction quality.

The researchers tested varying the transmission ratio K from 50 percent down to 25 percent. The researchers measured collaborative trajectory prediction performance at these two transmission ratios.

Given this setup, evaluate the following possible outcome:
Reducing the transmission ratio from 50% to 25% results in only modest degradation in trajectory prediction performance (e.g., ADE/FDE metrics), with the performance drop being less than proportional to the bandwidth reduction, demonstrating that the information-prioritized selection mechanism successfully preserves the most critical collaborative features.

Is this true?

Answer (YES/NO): YES